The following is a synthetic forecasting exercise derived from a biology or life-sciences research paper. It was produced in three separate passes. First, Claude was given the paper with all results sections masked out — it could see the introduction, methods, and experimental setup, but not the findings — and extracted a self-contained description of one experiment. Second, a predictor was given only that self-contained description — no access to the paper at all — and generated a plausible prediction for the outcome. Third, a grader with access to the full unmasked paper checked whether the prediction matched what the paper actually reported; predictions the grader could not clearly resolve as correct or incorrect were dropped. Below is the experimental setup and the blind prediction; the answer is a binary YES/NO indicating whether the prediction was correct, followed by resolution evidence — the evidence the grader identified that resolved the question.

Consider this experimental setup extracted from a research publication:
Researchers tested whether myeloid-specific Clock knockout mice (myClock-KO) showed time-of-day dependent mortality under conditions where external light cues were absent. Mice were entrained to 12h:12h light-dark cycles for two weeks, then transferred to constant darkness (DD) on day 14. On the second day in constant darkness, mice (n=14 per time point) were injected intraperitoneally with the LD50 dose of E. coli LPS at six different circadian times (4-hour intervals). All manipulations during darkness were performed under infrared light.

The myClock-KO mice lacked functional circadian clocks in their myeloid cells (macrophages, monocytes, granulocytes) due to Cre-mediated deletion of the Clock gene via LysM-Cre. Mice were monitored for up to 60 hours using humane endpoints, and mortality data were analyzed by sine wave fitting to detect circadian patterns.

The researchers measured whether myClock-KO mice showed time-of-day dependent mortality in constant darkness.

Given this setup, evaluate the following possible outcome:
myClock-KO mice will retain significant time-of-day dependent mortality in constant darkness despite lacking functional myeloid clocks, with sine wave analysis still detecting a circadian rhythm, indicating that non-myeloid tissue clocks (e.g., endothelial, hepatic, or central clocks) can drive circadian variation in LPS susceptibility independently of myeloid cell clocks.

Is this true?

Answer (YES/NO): YES